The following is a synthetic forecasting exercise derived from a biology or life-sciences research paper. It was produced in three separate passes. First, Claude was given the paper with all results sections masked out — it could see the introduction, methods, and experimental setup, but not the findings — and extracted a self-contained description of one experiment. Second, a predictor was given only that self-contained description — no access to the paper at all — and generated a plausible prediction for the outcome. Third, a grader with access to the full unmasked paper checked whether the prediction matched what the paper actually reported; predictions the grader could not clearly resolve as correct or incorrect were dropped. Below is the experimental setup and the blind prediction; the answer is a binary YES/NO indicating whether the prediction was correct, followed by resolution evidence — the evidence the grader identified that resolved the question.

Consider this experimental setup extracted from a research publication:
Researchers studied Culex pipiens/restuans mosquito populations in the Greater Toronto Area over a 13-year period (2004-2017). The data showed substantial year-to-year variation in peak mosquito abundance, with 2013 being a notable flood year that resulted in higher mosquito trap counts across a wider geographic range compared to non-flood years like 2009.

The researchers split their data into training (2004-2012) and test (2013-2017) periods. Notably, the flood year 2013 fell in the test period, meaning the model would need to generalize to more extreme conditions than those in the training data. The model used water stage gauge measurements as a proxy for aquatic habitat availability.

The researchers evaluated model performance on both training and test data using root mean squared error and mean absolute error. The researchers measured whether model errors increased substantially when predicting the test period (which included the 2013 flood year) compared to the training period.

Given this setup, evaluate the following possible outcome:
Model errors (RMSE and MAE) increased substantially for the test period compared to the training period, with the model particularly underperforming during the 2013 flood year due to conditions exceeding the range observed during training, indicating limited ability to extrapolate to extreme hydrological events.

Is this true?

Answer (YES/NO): NO